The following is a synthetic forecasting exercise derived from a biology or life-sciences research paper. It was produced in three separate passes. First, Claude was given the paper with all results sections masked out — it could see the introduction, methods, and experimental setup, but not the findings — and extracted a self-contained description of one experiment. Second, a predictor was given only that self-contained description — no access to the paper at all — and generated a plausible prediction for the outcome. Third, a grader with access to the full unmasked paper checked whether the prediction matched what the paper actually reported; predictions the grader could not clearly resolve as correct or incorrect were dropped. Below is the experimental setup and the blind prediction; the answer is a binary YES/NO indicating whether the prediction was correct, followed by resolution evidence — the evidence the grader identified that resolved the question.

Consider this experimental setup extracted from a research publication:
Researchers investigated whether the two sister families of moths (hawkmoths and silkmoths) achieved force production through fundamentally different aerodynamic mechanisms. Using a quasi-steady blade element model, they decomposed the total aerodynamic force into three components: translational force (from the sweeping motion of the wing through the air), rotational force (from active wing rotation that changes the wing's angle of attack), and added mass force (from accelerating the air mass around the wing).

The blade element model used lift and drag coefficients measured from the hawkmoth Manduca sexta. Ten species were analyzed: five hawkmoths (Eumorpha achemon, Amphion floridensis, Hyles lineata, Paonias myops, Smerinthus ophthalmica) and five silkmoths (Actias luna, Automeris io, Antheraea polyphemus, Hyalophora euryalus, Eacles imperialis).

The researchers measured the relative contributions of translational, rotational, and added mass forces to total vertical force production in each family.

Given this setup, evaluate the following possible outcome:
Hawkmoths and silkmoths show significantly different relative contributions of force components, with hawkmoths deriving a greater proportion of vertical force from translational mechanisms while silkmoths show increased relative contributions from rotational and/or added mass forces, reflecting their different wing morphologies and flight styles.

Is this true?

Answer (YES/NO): YES